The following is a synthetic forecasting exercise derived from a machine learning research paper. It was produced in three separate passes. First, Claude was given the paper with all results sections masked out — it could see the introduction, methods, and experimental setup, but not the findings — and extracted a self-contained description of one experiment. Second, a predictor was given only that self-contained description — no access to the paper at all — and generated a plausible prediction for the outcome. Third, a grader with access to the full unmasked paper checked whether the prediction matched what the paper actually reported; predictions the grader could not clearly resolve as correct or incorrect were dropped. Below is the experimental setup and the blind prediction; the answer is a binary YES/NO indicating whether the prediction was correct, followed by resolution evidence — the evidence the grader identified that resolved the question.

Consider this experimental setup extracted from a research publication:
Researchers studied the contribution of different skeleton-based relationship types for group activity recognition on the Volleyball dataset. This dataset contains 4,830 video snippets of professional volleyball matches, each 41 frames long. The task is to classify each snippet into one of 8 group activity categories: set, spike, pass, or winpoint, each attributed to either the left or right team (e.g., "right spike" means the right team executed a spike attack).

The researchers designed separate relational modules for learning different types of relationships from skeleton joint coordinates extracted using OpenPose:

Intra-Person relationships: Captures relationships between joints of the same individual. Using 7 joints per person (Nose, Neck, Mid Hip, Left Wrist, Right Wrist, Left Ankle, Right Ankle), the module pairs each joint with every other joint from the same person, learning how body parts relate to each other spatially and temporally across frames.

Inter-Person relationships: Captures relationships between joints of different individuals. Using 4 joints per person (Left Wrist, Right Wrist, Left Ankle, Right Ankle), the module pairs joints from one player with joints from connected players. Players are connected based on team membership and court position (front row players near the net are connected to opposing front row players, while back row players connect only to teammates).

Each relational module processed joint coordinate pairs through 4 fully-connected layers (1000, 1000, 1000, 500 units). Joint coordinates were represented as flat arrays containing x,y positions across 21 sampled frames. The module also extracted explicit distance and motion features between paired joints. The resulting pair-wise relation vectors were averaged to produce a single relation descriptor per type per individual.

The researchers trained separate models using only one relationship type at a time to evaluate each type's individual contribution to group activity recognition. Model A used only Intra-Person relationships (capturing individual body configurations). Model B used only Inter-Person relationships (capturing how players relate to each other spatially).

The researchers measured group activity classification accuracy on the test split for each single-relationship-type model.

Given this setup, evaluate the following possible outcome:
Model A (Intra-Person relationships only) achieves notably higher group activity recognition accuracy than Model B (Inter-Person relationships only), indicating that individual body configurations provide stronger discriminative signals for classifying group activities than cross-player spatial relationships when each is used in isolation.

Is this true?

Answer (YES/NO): YES